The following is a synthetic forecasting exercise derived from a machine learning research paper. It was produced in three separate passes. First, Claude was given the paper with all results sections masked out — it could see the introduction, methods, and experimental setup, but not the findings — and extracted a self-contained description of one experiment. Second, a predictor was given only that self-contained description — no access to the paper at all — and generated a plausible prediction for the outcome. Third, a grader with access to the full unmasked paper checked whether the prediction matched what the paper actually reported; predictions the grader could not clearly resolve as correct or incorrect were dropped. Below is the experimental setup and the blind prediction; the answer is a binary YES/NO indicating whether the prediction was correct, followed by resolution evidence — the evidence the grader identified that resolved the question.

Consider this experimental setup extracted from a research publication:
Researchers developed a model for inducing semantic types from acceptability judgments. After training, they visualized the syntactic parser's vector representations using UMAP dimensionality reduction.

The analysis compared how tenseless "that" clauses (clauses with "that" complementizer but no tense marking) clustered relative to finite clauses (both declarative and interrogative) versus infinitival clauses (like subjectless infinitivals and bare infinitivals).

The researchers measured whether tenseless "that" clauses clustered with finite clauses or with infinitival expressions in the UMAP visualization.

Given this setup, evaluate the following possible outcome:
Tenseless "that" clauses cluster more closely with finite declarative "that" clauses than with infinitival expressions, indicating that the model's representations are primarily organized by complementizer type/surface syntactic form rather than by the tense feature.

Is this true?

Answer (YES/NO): YES